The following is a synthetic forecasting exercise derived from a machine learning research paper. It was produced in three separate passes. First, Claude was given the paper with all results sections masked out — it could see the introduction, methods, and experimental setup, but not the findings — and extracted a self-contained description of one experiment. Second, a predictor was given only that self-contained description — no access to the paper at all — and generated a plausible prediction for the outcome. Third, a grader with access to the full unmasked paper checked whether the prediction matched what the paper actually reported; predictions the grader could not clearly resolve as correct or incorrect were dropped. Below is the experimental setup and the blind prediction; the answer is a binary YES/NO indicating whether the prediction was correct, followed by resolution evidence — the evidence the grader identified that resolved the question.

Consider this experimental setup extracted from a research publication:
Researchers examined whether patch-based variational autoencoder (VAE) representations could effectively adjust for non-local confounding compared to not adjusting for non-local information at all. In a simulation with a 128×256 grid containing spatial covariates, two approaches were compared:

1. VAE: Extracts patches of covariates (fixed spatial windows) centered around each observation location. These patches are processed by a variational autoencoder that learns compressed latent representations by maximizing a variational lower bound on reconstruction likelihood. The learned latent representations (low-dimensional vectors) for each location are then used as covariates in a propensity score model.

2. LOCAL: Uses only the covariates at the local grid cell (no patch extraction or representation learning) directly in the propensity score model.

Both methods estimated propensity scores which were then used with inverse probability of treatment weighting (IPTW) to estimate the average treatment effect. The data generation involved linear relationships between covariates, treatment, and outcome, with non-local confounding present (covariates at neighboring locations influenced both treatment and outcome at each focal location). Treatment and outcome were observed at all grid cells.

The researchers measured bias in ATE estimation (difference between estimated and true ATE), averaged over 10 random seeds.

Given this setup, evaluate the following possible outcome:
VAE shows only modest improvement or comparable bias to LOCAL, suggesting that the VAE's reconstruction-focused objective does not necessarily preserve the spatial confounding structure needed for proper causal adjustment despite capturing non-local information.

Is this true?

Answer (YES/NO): YES